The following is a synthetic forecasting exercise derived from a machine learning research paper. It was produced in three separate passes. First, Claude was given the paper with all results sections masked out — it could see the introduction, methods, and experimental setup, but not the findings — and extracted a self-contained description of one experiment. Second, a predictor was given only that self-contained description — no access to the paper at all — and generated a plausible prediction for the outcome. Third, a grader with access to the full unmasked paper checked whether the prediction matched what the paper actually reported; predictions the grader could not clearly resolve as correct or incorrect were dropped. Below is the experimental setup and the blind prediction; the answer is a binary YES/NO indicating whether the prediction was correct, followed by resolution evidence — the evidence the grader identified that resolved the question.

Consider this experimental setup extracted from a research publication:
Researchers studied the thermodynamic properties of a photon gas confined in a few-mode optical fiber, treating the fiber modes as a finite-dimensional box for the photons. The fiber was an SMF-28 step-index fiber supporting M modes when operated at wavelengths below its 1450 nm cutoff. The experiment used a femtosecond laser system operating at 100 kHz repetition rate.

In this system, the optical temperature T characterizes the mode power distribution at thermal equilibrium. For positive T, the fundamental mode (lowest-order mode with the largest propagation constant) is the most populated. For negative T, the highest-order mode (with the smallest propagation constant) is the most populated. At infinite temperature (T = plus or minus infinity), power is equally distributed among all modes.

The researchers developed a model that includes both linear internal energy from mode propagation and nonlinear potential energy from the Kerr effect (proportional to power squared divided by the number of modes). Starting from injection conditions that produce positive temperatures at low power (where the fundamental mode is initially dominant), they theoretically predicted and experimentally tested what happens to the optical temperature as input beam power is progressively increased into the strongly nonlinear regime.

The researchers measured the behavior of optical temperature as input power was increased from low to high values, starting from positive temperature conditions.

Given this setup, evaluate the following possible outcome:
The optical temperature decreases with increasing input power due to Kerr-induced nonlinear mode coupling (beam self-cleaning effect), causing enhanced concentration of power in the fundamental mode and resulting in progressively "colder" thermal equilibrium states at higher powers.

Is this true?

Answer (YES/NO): NO